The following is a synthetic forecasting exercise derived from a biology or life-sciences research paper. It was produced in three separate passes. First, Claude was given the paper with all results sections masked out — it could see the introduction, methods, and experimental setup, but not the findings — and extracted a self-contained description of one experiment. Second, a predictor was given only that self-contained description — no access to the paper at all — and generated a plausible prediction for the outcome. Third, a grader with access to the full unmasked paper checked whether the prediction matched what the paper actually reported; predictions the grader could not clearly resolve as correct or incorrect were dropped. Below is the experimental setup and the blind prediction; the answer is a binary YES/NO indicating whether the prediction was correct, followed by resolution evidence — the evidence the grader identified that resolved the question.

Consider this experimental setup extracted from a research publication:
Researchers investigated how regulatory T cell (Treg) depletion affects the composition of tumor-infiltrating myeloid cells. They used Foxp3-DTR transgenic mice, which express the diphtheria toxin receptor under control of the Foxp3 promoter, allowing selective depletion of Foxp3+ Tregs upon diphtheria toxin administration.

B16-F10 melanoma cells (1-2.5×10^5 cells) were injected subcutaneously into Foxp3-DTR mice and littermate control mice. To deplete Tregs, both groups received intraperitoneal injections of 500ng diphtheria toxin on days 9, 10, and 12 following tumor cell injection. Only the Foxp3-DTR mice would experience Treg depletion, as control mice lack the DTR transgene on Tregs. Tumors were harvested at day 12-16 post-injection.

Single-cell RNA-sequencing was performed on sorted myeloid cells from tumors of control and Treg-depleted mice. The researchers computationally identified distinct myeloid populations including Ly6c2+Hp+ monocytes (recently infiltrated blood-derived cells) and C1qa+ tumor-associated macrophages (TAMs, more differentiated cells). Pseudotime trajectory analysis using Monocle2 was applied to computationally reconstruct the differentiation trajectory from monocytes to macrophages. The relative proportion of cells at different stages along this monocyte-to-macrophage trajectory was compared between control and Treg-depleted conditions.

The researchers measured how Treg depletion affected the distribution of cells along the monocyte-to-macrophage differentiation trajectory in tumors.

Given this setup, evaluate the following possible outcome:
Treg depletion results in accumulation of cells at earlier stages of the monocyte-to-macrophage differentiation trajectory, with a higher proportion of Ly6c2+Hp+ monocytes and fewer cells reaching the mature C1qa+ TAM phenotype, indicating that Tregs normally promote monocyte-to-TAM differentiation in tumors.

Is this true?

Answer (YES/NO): YES